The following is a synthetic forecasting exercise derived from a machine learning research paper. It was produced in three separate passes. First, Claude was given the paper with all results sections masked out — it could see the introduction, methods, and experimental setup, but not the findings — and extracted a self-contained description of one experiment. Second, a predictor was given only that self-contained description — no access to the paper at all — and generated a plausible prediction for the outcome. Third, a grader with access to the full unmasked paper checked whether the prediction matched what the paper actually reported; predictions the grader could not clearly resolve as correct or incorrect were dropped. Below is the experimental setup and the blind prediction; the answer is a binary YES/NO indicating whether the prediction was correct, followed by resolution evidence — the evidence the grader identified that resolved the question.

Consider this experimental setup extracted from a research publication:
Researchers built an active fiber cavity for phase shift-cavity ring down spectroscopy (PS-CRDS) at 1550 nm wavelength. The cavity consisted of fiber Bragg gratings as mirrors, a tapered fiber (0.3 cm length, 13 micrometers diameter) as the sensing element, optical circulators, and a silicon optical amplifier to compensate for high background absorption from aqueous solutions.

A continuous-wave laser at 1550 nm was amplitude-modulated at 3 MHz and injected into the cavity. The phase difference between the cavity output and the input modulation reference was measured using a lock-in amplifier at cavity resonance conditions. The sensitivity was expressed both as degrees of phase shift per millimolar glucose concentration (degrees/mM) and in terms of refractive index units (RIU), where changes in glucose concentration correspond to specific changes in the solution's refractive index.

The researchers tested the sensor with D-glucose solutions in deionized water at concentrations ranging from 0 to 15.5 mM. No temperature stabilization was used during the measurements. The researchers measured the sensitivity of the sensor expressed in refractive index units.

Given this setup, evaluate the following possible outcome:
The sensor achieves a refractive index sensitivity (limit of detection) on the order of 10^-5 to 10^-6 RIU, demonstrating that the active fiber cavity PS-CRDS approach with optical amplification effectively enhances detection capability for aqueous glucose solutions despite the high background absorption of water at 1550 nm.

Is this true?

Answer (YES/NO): NO